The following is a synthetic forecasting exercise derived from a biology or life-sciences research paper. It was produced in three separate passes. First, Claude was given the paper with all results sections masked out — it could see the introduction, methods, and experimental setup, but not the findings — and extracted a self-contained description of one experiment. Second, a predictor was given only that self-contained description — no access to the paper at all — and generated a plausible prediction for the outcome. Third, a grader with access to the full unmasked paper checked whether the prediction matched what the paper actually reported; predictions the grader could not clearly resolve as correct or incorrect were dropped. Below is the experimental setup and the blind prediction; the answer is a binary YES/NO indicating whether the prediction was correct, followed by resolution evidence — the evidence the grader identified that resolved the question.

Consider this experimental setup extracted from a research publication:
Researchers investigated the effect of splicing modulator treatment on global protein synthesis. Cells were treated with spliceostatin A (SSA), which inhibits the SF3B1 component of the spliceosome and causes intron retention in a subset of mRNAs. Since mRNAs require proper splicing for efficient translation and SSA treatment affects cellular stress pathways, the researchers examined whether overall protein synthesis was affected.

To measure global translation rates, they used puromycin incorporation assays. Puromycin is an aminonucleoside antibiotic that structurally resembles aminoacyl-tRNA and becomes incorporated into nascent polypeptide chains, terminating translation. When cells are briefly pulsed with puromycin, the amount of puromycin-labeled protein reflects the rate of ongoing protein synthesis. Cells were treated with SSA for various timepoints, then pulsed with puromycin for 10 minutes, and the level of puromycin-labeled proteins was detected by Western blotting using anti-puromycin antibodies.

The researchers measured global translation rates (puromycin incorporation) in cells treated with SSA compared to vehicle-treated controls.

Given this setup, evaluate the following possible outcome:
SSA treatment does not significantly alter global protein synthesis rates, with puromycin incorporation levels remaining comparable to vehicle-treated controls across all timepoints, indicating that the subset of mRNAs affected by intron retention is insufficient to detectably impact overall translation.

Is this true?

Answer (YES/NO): NO